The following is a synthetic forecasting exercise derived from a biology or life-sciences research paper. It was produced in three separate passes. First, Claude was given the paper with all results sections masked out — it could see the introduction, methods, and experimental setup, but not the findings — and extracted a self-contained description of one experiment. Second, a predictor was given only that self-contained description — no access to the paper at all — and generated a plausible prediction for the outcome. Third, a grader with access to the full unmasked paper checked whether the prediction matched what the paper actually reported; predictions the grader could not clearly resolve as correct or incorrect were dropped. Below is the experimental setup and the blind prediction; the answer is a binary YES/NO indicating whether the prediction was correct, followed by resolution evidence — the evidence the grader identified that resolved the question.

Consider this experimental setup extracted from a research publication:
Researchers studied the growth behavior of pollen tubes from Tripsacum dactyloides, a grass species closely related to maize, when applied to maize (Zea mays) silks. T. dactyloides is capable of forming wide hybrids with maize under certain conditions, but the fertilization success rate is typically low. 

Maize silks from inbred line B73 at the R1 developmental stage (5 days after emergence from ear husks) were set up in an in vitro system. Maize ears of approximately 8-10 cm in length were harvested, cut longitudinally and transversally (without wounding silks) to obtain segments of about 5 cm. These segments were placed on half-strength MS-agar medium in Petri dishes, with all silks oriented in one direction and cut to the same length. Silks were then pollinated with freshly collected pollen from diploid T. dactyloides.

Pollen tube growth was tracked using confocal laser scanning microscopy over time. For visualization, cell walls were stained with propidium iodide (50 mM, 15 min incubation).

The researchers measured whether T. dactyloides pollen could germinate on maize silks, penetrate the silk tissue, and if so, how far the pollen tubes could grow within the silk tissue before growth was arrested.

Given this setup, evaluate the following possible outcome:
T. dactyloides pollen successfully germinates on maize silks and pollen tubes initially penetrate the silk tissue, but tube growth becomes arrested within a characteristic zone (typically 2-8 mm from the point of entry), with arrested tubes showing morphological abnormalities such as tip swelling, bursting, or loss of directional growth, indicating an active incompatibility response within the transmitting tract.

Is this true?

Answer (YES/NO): NO